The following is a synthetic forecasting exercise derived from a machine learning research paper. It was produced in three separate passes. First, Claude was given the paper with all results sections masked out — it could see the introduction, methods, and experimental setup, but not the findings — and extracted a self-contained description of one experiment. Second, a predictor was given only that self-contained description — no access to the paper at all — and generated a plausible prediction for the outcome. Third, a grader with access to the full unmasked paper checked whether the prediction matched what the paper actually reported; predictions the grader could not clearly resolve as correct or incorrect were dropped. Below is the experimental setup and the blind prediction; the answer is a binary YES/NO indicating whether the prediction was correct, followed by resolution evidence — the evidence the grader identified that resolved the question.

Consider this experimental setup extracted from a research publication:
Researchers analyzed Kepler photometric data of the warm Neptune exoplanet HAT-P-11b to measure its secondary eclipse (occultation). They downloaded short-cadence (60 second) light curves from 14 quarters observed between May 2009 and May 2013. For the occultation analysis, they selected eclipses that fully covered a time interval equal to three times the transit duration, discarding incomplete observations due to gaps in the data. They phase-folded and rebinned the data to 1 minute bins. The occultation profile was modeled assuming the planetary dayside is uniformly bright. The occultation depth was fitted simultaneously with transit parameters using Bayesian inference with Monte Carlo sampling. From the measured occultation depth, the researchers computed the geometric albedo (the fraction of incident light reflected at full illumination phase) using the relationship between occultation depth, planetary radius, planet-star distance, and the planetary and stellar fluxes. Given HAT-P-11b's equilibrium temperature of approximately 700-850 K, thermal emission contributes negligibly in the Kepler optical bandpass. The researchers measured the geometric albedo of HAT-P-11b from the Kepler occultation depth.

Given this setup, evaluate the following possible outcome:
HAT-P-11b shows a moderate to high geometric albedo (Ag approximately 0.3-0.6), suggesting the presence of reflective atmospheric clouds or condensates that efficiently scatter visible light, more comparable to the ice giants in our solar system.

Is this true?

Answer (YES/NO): YES